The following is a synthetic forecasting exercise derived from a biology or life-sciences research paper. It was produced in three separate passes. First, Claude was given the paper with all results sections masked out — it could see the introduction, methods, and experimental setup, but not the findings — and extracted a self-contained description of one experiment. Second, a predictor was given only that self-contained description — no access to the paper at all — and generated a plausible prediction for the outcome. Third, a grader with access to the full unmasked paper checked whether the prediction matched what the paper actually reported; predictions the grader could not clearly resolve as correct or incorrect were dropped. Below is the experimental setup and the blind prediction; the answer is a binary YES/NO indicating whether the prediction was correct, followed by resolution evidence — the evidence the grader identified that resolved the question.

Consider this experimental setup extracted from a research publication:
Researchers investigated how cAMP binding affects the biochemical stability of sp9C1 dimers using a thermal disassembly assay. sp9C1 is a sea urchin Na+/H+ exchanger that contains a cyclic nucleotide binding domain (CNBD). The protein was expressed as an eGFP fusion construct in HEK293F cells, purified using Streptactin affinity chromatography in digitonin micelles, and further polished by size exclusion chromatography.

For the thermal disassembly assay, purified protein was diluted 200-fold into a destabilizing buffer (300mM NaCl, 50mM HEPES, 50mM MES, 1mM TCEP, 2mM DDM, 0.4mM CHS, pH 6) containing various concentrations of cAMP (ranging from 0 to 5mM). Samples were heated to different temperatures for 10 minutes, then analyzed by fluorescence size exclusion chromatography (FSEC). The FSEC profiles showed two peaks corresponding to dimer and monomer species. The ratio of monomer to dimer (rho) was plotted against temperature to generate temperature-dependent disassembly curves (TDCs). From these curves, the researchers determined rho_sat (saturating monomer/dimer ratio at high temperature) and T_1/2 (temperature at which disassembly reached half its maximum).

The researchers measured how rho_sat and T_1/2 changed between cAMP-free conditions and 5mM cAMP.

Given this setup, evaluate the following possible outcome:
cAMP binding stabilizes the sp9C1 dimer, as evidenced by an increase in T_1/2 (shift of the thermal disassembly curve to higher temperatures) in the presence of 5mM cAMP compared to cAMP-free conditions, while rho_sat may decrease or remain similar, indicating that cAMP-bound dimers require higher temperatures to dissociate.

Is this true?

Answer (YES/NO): NO